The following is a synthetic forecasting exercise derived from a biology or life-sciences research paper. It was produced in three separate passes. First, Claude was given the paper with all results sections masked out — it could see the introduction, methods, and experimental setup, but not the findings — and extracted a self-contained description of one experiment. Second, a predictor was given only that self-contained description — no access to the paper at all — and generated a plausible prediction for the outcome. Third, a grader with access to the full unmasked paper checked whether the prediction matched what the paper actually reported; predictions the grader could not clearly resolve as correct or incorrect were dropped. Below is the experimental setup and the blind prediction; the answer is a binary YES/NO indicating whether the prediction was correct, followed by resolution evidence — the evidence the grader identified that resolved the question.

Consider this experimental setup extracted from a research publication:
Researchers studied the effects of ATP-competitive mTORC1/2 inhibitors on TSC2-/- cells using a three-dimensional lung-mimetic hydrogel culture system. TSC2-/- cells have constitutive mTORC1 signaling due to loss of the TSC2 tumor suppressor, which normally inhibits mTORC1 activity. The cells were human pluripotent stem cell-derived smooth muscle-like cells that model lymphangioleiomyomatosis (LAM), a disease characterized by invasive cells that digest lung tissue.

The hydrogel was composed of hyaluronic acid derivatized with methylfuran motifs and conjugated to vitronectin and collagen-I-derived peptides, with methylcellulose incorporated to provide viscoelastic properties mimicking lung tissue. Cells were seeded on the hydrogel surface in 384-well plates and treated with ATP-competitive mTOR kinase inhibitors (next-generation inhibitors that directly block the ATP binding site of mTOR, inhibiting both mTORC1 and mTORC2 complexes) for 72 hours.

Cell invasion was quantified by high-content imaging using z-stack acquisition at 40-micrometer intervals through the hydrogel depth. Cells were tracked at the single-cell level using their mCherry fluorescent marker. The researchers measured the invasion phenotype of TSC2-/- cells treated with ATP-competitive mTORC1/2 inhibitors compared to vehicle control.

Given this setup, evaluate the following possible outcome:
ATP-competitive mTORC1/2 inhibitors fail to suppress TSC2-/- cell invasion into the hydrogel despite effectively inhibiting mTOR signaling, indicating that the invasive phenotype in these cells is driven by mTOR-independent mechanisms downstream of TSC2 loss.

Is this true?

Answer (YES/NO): NO